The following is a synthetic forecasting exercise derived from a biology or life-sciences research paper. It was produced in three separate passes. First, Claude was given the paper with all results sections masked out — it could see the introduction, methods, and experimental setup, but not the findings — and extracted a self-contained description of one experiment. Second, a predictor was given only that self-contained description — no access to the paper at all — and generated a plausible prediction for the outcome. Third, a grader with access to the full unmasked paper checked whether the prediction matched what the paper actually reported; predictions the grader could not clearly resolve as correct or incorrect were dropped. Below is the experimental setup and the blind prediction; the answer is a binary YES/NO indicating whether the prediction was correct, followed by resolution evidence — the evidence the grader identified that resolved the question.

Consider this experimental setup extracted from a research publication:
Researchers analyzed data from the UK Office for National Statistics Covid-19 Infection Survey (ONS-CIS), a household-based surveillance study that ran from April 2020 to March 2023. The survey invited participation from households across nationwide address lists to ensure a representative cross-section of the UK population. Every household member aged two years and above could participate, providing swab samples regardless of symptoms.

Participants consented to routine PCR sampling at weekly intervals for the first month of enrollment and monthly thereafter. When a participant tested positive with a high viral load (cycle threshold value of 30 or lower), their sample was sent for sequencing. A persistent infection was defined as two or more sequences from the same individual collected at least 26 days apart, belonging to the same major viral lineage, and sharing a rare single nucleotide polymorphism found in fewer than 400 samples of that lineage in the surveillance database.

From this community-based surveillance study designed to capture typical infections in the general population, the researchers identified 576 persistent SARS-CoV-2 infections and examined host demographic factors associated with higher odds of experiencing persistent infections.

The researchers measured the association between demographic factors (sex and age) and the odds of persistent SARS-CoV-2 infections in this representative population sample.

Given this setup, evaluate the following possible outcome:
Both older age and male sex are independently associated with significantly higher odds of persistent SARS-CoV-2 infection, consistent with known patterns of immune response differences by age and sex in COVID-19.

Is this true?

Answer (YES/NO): YES